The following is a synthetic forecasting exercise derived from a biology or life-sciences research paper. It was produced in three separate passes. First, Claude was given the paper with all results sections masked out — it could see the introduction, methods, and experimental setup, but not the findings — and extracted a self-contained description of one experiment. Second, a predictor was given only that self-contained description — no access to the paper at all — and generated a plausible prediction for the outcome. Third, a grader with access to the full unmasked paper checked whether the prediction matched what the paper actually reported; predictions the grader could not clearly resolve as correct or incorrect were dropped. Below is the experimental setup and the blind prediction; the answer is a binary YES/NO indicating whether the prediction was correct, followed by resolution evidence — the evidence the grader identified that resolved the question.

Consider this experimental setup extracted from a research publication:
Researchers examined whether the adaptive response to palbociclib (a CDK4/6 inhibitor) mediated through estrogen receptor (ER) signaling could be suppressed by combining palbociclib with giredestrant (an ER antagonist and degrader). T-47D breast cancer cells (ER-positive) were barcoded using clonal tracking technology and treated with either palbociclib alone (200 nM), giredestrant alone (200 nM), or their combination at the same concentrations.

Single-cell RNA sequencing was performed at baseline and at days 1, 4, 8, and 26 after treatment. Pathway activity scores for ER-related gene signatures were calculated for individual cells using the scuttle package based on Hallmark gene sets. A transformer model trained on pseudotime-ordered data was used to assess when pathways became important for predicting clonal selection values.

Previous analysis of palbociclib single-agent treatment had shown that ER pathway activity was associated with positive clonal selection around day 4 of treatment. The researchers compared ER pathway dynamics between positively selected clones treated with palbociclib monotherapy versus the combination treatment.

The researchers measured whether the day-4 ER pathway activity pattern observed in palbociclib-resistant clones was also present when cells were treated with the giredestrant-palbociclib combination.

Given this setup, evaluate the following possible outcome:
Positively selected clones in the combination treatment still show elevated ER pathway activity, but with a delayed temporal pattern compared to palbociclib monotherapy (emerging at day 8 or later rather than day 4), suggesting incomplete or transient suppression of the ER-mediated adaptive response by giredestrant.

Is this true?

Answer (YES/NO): NO